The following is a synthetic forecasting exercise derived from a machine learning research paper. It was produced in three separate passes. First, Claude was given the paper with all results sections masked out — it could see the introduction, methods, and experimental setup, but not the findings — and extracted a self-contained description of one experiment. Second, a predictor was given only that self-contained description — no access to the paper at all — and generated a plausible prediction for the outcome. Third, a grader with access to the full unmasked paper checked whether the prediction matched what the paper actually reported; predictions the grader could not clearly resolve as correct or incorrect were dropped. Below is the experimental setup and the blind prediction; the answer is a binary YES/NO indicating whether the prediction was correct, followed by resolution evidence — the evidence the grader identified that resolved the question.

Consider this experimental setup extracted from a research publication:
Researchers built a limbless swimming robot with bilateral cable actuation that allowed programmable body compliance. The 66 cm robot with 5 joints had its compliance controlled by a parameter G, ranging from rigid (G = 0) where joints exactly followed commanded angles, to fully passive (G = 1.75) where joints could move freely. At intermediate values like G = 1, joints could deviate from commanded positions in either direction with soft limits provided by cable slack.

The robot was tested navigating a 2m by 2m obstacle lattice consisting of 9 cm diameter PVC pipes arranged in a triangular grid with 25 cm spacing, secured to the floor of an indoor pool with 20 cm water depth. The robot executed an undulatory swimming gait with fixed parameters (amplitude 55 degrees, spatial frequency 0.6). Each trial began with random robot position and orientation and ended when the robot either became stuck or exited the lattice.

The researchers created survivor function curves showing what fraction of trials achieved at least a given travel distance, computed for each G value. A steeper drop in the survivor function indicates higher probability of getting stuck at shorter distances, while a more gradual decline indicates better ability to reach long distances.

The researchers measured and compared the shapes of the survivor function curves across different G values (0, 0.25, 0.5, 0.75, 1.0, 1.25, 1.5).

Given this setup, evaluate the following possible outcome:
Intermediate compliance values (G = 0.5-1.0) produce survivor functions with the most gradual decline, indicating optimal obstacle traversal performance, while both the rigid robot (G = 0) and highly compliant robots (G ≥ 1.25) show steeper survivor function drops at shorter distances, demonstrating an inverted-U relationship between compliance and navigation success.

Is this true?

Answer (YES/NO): NO